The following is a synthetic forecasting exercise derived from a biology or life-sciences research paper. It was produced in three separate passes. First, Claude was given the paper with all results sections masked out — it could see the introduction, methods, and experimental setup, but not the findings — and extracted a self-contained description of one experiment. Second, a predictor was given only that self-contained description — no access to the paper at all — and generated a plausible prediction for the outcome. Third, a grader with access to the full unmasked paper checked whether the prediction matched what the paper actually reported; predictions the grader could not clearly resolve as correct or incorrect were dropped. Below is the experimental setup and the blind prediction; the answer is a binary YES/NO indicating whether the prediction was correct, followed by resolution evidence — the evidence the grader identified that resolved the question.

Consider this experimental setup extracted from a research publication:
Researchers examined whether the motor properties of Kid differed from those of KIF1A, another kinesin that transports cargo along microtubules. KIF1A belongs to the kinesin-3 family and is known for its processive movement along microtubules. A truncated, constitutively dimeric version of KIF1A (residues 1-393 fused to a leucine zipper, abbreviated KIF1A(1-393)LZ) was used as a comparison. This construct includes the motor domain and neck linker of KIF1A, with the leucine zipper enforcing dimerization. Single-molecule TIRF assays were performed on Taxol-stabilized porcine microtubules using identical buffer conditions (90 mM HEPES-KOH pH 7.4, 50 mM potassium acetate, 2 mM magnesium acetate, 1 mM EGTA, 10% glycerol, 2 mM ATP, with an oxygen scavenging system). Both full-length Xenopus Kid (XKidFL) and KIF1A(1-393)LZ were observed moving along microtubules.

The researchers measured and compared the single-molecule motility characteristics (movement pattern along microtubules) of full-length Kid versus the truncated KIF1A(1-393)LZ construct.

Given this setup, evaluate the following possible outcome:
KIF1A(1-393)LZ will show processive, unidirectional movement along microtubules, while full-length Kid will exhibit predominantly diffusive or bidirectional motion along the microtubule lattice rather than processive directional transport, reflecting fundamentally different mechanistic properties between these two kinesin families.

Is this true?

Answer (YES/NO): NO